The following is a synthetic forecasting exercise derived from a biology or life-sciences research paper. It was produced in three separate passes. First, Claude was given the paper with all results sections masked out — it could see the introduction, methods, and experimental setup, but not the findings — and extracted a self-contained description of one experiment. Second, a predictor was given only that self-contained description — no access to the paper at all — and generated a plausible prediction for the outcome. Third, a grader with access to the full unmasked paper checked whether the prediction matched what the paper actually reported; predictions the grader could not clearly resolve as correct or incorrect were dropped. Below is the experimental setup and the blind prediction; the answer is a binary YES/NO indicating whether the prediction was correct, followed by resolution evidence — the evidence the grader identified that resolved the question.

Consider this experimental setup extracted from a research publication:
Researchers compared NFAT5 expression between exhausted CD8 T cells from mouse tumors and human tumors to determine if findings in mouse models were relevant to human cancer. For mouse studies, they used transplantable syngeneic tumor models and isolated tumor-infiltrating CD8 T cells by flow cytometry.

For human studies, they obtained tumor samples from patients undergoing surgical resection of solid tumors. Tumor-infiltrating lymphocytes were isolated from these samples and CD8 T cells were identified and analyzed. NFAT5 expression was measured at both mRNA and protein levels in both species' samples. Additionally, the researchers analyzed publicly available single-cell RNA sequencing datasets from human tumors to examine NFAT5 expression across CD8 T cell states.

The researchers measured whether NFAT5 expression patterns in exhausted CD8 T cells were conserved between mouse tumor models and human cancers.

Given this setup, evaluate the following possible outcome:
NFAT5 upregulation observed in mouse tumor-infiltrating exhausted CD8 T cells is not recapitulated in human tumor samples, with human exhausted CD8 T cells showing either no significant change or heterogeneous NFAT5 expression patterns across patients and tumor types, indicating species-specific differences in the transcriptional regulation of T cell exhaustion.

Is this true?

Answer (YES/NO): NO